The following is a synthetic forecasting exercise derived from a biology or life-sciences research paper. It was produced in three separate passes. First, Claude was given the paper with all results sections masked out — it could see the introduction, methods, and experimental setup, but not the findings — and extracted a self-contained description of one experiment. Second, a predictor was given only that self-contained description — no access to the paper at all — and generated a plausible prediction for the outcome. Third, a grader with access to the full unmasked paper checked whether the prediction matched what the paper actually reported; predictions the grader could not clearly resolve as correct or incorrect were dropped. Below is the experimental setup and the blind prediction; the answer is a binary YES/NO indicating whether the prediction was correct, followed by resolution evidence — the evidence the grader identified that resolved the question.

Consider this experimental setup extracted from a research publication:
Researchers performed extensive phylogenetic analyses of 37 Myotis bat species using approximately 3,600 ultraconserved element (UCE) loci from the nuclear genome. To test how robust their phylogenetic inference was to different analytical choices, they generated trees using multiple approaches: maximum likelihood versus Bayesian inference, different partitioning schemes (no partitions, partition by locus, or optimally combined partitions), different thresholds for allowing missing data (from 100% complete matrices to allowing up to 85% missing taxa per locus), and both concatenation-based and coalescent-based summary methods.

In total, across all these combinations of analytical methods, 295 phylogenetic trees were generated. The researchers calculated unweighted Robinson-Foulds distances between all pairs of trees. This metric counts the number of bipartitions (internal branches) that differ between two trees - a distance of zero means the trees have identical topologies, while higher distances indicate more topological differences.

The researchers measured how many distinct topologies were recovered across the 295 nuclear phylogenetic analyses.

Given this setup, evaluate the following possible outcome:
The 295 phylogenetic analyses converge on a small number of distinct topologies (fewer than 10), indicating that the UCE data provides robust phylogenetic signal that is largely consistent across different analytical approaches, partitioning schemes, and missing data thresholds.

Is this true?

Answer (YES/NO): NO